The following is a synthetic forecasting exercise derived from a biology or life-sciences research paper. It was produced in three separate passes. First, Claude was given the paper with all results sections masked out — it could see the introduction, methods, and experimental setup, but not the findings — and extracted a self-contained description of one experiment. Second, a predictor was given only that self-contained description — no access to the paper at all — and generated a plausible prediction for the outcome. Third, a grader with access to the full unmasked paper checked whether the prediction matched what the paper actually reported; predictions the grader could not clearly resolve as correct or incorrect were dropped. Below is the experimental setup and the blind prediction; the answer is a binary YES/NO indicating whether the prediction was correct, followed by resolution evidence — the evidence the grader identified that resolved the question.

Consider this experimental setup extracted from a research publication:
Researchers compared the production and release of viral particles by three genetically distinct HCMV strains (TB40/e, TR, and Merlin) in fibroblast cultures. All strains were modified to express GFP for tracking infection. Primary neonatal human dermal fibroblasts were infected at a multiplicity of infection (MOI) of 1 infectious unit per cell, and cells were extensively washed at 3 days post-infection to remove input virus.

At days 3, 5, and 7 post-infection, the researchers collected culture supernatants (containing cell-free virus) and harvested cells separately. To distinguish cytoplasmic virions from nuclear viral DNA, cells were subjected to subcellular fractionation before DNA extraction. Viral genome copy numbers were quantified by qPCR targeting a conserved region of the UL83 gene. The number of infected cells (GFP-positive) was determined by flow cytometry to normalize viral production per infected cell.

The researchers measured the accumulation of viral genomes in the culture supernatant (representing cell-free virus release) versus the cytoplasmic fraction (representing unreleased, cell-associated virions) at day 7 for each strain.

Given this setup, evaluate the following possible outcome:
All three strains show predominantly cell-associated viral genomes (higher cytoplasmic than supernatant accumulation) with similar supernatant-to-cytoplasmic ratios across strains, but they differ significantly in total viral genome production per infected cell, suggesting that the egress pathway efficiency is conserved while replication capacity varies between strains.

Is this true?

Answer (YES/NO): NO